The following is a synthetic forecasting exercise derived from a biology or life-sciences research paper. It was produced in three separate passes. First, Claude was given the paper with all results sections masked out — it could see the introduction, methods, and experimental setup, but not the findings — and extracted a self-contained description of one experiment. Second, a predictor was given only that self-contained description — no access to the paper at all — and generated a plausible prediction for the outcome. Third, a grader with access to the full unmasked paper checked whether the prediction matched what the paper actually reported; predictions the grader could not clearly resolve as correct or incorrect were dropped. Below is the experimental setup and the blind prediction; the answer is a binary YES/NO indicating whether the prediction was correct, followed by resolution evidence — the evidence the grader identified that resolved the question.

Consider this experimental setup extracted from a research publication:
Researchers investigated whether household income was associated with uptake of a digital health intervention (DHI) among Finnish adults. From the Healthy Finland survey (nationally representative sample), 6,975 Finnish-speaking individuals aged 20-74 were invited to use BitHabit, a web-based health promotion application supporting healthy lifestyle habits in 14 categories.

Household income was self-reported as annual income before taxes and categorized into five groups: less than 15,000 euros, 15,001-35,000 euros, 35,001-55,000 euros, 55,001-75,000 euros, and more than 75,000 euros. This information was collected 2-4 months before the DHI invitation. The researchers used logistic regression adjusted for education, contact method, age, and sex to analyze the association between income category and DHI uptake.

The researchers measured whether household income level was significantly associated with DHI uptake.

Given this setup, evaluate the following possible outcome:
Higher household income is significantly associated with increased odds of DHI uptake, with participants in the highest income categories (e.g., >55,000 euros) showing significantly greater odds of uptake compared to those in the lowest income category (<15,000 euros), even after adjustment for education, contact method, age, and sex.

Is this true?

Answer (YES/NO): YES